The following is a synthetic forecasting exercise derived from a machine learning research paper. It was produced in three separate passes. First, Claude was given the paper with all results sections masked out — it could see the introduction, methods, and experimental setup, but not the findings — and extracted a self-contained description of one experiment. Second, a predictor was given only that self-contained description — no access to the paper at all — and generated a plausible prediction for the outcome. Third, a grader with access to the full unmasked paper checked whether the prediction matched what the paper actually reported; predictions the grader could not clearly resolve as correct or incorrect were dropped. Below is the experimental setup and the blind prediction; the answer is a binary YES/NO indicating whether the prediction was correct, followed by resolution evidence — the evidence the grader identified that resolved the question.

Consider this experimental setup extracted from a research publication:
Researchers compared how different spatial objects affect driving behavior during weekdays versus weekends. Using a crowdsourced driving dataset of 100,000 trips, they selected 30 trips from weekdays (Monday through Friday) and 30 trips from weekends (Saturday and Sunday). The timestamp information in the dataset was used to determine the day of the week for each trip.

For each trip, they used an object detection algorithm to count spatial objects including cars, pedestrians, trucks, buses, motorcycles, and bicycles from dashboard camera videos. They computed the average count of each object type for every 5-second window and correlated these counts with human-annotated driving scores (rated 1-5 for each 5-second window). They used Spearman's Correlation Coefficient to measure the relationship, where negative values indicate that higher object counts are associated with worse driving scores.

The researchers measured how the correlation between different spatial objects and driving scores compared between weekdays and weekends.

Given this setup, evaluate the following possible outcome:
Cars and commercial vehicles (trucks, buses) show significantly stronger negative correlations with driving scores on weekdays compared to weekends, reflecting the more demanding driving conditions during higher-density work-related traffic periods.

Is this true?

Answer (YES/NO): NO